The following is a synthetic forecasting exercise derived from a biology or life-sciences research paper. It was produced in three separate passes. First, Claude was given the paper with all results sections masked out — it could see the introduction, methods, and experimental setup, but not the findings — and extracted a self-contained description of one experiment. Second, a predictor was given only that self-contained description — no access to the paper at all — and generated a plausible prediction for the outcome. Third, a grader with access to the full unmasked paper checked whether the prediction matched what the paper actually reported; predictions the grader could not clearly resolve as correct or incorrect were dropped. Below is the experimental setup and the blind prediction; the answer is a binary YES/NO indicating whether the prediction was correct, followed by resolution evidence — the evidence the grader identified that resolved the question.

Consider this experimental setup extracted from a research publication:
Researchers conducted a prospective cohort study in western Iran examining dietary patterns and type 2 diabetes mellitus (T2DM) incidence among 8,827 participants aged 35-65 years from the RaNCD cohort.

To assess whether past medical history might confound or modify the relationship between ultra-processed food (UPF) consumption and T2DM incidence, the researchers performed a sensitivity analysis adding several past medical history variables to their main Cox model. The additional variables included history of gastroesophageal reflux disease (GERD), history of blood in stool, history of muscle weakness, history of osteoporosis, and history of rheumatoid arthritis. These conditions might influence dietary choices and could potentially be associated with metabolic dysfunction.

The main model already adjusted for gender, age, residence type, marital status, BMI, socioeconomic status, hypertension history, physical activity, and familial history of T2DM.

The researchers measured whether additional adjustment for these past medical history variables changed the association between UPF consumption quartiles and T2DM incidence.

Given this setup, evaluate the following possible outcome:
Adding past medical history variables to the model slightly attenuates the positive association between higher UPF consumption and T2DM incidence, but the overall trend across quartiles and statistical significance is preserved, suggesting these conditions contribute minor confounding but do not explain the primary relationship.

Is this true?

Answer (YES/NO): NO